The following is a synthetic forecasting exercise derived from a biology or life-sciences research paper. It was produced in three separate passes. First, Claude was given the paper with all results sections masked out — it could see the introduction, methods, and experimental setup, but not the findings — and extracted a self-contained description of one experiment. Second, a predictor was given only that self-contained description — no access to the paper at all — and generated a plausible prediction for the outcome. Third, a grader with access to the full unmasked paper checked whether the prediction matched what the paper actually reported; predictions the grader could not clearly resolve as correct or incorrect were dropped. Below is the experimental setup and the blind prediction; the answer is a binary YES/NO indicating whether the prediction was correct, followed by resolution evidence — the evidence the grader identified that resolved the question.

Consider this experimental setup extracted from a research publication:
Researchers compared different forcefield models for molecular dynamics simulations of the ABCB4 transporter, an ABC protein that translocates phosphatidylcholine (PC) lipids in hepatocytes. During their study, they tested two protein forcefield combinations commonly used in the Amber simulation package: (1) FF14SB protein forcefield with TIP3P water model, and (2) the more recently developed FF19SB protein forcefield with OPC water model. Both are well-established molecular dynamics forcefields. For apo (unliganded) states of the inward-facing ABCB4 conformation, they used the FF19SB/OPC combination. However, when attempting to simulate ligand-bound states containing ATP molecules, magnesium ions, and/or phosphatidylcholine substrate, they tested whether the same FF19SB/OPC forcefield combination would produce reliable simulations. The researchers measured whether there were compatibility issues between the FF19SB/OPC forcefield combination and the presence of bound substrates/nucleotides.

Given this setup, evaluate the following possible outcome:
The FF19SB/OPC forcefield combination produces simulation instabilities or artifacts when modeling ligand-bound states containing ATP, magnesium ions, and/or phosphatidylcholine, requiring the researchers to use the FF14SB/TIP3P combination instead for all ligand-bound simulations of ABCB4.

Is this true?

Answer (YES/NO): YES